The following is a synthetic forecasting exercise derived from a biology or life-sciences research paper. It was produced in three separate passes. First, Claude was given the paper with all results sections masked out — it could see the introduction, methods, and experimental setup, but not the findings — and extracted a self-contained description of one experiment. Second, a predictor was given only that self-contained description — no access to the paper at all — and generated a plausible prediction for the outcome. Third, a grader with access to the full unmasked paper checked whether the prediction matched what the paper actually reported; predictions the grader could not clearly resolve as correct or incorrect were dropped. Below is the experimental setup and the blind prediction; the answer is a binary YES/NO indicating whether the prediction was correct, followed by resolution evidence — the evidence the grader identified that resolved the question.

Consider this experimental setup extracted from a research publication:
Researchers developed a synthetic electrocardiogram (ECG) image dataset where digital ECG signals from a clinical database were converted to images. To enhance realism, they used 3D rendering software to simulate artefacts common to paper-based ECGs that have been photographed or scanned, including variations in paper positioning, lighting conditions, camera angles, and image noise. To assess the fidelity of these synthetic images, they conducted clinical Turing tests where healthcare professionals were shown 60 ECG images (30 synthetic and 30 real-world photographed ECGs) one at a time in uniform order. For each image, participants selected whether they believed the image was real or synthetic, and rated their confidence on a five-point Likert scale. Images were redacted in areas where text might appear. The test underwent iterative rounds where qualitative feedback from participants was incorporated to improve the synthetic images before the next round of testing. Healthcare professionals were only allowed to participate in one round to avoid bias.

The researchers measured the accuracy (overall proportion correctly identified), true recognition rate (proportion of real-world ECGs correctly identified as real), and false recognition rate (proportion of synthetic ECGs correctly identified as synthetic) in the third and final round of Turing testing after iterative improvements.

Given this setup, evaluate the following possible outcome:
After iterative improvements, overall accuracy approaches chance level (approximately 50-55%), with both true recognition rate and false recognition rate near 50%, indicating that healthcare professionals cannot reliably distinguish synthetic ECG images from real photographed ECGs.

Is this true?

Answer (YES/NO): YES